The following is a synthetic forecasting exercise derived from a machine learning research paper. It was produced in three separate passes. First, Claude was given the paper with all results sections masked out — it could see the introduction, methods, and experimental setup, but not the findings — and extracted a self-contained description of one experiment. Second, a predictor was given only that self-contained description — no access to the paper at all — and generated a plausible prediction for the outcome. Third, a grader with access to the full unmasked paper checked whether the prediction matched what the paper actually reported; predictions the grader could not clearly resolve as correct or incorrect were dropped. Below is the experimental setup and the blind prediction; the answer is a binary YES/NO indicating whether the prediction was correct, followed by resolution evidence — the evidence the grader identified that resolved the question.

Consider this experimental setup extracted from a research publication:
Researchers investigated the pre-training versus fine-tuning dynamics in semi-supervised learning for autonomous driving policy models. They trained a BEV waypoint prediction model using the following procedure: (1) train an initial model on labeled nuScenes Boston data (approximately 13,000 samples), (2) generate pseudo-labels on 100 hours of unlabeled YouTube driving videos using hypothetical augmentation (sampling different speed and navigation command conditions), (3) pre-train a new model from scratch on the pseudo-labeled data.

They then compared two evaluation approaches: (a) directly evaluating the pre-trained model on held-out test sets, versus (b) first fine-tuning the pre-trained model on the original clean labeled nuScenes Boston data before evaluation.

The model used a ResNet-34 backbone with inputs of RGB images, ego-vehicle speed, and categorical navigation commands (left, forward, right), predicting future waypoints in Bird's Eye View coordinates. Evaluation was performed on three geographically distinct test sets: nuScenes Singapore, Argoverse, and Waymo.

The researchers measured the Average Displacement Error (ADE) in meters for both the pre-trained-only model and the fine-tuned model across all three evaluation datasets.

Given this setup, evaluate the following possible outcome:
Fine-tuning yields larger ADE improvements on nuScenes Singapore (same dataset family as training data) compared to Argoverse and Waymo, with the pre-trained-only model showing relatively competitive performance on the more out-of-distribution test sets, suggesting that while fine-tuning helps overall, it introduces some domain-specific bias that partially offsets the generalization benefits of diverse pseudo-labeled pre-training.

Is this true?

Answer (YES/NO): NO